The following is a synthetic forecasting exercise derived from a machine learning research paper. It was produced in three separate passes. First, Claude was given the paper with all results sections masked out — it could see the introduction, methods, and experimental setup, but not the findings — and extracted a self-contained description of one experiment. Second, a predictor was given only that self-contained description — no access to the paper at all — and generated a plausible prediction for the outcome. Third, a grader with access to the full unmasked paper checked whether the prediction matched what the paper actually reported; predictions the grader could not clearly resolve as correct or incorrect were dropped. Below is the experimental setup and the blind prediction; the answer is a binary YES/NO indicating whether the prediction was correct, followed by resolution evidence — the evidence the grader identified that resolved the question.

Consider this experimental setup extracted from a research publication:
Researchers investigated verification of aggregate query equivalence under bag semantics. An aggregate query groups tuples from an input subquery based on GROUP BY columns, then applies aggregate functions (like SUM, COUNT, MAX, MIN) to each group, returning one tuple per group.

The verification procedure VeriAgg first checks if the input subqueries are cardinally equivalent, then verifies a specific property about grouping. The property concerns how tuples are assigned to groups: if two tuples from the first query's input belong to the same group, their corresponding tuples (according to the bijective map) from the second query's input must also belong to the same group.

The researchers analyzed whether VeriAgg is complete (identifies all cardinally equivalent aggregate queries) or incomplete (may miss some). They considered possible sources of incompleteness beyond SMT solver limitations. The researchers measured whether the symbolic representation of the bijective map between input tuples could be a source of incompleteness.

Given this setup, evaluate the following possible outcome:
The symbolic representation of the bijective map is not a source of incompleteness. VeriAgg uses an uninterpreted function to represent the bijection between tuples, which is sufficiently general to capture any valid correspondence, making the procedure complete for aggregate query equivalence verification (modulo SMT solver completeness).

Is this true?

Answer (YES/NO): NO